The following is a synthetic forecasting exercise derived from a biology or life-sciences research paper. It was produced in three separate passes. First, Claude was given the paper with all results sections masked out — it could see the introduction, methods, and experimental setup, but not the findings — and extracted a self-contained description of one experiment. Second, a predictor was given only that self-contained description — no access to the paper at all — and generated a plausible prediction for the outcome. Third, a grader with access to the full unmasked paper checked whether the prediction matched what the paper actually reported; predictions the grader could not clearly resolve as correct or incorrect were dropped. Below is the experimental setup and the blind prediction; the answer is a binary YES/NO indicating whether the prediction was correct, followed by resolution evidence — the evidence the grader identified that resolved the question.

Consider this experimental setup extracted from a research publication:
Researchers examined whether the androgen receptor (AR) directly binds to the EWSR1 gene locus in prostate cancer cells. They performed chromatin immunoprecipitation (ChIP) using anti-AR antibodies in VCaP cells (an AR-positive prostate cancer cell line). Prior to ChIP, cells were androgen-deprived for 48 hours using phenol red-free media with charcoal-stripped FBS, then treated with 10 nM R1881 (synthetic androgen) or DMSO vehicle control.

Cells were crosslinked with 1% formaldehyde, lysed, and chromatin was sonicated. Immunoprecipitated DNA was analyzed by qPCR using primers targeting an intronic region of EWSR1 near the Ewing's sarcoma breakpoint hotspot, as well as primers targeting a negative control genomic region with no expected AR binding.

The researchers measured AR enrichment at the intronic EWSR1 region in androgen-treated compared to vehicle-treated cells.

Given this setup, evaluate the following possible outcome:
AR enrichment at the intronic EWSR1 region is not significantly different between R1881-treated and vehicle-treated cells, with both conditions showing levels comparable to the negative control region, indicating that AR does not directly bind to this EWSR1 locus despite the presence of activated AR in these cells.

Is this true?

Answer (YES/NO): NO